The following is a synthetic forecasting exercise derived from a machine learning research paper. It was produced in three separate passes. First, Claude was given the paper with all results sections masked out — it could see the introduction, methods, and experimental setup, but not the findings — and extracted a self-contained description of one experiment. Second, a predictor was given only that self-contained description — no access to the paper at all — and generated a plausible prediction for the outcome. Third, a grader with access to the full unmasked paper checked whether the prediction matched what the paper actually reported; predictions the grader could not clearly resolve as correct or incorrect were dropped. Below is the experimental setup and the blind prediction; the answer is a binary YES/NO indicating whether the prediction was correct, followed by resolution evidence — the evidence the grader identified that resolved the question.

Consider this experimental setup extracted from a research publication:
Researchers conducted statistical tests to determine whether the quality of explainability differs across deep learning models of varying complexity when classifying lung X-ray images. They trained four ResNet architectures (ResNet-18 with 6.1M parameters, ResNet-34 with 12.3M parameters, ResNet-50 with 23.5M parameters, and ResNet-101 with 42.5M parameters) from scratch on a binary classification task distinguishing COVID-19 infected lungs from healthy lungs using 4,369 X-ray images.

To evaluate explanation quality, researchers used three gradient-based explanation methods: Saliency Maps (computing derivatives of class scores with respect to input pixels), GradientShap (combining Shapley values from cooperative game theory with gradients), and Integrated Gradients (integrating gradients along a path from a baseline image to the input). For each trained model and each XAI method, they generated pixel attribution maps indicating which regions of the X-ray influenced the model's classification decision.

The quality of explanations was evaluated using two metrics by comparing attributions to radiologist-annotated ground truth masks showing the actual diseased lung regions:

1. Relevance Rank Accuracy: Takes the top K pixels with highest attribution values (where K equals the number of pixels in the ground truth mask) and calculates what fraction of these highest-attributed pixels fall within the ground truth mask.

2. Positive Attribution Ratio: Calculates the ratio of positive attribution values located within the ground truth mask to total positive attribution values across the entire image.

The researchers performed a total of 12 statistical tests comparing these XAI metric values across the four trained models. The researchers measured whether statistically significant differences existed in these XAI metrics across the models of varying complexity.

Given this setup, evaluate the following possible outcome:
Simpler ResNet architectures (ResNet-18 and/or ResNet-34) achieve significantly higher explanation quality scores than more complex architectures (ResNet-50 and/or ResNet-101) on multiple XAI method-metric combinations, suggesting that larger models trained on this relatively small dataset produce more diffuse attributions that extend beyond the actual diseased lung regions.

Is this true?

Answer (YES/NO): NO